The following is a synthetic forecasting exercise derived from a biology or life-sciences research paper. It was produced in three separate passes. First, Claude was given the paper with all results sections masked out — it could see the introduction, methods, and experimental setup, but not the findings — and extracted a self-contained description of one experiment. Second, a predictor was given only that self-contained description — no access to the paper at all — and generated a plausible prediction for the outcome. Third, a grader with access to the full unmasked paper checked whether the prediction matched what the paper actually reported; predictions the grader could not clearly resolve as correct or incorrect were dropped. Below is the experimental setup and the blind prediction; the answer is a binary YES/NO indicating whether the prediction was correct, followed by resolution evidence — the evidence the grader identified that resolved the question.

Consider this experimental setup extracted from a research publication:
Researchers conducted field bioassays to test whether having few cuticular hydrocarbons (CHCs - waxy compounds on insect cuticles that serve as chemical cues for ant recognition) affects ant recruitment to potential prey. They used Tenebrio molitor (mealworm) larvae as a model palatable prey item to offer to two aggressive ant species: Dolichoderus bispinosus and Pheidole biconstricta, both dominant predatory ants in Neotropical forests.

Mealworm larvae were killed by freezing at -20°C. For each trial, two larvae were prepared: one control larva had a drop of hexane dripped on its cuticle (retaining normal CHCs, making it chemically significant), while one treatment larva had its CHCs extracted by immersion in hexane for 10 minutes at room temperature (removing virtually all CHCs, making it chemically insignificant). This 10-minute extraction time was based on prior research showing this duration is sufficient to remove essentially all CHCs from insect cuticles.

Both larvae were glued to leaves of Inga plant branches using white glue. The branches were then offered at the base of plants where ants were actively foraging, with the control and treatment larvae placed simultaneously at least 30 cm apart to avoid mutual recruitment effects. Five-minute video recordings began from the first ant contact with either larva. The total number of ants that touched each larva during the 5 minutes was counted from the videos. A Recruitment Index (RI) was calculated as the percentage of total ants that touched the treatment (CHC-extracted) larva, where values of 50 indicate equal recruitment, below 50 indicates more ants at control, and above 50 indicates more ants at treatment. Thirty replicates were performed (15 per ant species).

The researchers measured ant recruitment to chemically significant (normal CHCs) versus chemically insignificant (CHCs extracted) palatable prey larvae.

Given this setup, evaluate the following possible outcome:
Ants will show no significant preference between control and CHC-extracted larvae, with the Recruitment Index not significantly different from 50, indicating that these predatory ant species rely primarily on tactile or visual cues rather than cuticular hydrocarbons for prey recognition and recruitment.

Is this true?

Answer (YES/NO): NO